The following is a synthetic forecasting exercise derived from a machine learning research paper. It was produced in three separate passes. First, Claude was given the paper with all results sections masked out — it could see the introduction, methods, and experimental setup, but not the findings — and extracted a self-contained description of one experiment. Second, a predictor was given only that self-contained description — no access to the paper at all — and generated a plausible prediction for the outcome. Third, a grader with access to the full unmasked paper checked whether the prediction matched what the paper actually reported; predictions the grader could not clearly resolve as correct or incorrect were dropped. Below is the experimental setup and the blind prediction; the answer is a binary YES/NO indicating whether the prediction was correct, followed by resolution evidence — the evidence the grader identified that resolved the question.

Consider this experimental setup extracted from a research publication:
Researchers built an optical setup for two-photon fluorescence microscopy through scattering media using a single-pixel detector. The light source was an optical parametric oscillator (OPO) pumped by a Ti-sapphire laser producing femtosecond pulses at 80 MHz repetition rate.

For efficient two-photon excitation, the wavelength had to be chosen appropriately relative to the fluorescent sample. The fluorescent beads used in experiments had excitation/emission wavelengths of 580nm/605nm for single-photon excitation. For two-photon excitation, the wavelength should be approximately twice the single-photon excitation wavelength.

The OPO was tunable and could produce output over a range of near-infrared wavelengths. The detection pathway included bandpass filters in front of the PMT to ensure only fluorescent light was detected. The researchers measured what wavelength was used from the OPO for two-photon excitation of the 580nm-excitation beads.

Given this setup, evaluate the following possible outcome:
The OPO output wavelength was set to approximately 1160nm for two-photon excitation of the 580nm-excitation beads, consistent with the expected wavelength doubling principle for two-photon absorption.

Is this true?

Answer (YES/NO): NO